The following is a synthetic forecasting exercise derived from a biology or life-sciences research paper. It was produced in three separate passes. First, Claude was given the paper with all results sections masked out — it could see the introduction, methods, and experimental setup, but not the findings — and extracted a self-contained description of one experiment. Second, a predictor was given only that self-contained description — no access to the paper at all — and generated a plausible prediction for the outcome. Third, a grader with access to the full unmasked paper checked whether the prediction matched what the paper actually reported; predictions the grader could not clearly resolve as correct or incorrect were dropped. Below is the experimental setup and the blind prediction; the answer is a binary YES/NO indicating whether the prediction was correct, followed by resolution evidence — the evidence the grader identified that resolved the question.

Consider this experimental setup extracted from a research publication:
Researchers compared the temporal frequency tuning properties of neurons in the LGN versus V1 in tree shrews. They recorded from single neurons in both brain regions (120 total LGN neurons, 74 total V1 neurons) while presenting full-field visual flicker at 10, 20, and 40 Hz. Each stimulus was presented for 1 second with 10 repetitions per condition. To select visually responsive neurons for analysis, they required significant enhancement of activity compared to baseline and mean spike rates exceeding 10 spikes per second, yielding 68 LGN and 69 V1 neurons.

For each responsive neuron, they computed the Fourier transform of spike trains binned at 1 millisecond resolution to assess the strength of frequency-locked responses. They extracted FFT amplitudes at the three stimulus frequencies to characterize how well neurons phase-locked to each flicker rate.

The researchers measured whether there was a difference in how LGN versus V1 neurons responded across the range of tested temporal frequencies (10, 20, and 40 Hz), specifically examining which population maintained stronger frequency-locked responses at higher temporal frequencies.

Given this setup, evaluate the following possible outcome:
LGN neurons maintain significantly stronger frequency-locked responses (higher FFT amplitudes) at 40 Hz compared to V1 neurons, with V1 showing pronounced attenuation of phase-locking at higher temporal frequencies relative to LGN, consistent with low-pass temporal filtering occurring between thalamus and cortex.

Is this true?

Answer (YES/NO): NO